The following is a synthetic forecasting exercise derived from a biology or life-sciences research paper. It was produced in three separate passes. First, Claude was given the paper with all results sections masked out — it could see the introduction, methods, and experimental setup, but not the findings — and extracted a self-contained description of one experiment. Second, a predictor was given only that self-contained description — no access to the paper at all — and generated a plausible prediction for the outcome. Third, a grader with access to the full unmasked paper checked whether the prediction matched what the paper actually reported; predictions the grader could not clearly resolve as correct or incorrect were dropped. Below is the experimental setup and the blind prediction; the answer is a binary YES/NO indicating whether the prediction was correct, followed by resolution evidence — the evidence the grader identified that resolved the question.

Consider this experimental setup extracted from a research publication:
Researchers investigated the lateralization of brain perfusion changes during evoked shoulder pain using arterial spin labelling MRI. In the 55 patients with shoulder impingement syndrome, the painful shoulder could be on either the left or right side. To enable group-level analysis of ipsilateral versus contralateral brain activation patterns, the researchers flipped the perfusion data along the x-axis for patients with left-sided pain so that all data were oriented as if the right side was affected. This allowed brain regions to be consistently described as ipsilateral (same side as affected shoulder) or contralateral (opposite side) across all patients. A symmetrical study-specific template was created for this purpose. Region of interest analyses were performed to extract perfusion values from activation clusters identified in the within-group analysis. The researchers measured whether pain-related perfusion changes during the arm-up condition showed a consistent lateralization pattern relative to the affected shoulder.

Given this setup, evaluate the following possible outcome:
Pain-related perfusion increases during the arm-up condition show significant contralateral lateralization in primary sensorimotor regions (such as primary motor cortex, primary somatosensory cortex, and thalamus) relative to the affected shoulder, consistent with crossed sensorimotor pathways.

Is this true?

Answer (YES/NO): NO